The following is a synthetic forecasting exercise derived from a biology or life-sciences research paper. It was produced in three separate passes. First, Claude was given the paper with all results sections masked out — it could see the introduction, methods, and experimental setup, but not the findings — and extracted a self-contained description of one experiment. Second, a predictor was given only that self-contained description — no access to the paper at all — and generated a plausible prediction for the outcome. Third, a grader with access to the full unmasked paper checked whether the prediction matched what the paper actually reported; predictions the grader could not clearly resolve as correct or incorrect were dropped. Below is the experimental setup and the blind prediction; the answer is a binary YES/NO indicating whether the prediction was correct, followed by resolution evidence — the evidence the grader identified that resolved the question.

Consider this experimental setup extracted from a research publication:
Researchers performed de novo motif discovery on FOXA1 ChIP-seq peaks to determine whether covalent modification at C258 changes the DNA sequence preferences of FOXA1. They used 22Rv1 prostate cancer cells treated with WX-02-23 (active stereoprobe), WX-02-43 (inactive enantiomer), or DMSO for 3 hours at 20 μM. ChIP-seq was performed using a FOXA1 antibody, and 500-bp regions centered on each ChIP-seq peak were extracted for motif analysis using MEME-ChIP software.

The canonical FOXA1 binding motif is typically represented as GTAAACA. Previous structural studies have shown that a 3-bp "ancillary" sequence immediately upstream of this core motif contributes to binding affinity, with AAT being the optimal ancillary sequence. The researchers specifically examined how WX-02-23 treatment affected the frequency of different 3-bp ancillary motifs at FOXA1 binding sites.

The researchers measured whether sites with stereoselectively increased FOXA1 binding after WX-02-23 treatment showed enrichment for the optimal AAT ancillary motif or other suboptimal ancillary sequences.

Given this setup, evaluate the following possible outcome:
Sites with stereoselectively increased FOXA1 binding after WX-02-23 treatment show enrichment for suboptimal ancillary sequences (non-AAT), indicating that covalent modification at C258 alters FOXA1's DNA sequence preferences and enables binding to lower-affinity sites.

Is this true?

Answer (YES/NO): YES